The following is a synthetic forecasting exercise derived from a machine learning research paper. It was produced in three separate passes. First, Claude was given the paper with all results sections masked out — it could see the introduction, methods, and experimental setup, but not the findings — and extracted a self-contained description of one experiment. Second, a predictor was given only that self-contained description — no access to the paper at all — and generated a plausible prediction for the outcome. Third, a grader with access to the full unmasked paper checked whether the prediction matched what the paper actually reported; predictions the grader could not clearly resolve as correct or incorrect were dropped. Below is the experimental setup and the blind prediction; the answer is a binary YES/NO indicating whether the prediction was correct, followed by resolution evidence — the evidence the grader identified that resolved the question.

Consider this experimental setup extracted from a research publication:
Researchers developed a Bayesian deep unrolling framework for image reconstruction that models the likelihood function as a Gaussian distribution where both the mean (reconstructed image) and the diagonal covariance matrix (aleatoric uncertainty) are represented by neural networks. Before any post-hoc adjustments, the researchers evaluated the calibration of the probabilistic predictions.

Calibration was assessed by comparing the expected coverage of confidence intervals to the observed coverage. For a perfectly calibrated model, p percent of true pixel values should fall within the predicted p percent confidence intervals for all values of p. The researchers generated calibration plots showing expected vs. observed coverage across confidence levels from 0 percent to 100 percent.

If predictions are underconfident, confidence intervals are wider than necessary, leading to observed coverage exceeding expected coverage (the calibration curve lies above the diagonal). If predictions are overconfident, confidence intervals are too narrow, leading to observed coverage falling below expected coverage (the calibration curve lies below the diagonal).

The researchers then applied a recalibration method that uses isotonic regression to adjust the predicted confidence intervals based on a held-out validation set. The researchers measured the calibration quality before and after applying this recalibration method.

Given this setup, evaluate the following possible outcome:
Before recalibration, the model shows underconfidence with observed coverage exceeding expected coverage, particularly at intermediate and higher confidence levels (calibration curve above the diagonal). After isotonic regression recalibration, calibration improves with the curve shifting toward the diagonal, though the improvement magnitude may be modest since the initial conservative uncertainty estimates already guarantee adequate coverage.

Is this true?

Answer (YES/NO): YES